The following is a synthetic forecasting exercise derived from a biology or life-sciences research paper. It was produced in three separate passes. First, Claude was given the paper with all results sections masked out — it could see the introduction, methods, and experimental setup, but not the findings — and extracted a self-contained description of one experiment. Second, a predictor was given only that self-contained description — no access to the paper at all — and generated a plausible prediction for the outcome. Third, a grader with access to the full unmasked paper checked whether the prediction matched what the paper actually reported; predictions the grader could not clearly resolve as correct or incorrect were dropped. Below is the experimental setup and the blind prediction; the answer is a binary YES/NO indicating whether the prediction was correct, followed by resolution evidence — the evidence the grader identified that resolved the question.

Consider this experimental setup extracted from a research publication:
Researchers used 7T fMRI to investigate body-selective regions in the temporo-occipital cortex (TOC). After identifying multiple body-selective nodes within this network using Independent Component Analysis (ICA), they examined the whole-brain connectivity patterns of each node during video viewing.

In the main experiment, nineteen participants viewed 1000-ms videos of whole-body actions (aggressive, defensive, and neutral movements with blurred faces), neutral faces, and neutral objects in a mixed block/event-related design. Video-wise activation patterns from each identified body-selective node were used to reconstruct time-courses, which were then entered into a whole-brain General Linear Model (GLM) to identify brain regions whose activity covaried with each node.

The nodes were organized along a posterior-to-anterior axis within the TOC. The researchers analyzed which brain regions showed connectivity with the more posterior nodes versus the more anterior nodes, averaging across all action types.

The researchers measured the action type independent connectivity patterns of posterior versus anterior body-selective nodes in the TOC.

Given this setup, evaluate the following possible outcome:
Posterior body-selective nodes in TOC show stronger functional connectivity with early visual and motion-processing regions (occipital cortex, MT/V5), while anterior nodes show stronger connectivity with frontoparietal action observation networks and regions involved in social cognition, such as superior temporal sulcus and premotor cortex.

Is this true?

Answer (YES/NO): NO